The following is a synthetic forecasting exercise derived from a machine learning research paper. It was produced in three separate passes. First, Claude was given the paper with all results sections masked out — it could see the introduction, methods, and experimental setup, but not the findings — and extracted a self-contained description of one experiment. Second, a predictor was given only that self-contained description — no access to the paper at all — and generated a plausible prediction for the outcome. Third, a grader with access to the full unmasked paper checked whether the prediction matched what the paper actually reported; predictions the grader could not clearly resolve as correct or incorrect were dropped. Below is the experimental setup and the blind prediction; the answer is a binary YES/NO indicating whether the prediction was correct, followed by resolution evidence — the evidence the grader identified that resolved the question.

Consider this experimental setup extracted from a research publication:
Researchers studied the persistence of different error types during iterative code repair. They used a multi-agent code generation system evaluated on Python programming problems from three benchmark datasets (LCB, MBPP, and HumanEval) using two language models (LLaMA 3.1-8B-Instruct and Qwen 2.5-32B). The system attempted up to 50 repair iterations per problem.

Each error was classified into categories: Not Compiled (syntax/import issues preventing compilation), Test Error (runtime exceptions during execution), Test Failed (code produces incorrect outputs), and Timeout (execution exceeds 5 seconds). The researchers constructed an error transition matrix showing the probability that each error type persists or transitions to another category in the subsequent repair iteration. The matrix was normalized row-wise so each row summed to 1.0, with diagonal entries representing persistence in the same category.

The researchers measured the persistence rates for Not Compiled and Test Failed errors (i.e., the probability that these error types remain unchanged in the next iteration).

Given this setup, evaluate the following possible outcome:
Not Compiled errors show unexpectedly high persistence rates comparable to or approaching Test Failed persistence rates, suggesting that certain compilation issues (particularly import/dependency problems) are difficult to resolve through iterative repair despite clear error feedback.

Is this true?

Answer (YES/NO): YES